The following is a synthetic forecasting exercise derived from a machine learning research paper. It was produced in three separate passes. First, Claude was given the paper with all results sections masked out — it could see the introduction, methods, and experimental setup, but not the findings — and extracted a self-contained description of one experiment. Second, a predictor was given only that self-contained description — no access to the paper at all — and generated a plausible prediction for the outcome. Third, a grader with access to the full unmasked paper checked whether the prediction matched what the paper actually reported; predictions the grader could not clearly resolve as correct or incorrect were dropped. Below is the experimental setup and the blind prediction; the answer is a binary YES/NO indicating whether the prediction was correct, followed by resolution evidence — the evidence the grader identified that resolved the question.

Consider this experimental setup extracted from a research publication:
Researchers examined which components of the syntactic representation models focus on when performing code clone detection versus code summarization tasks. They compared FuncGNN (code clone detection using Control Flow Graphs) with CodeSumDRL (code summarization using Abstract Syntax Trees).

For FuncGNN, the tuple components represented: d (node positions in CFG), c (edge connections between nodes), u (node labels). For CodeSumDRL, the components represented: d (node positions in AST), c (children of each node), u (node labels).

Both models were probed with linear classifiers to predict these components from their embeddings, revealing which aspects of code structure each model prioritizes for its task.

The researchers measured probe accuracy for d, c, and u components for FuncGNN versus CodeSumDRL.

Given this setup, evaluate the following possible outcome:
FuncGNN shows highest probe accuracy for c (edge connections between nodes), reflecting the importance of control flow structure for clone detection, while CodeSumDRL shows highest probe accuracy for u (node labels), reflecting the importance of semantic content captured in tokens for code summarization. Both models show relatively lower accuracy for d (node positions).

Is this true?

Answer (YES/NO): NO